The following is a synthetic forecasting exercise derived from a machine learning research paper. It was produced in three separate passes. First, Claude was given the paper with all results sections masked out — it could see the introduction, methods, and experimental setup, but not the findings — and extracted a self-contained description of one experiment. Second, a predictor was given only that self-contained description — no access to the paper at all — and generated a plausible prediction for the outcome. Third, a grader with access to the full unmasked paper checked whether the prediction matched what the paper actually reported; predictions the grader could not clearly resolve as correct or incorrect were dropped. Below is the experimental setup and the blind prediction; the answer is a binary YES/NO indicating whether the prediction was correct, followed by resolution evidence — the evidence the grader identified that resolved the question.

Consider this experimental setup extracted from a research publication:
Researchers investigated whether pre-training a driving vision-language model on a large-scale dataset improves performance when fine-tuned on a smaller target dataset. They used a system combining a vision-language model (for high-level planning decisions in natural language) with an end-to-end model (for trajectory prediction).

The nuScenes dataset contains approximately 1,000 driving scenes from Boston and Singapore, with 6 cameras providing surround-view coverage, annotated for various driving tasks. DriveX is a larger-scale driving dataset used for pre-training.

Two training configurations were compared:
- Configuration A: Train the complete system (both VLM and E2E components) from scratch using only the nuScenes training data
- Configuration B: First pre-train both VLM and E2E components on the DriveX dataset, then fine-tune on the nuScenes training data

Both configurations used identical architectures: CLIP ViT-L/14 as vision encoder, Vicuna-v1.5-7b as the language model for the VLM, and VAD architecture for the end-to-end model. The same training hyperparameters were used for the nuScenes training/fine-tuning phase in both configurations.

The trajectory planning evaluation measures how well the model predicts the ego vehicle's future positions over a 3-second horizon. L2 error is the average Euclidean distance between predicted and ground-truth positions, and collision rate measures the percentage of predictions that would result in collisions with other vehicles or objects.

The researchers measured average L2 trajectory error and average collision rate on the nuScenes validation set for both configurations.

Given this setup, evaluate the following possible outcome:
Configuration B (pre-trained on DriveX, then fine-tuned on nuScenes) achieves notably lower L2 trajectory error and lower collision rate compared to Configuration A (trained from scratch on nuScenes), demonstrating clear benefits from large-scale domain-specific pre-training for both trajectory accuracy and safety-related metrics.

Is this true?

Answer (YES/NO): YES